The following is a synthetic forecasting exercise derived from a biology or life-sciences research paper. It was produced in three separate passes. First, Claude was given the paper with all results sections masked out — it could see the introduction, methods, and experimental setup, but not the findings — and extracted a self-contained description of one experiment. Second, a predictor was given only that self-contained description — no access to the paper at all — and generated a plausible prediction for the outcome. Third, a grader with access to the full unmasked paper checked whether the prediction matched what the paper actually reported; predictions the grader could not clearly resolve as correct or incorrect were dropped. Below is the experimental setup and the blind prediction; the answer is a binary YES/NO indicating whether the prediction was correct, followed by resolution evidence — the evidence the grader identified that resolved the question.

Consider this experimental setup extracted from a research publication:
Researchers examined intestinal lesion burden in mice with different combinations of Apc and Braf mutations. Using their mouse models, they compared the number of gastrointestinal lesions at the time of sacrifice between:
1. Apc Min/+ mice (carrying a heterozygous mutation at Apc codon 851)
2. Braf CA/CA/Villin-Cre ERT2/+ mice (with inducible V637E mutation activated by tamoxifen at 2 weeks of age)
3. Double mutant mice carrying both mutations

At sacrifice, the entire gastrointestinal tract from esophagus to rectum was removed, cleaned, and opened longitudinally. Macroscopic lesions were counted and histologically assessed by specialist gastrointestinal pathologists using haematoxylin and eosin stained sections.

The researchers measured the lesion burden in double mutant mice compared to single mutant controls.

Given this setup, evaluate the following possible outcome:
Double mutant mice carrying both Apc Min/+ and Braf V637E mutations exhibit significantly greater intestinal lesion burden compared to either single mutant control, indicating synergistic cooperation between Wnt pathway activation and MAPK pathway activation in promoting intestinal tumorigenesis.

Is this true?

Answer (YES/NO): YES